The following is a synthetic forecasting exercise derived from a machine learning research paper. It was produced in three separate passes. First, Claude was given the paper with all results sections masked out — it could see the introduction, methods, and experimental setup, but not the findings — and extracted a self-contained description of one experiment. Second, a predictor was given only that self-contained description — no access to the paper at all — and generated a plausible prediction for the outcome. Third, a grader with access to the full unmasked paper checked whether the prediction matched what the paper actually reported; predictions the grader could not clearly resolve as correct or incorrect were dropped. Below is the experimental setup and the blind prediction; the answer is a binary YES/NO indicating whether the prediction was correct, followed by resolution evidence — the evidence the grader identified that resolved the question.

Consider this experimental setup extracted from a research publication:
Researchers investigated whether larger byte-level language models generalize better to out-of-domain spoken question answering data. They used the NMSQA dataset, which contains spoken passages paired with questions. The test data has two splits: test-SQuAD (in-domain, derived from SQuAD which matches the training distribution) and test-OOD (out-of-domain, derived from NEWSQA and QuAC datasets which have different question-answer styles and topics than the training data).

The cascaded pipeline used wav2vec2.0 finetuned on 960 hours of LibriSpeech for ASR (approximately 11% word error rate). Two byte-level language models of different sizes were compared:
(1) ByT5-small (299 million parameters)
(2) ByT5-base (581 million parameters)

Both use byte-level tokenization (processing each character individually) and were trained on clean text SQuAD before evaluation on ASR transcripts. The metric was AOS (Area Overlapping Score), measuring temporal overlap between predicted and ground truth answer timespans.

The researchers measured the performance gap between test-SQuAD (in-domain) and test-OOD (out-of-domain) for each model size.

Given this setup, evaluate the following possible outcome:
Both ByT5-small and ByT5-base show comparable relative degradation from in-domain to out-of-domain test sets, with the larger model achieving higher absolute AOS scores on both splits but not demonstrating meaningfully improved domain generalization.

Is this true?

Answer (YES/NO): NO